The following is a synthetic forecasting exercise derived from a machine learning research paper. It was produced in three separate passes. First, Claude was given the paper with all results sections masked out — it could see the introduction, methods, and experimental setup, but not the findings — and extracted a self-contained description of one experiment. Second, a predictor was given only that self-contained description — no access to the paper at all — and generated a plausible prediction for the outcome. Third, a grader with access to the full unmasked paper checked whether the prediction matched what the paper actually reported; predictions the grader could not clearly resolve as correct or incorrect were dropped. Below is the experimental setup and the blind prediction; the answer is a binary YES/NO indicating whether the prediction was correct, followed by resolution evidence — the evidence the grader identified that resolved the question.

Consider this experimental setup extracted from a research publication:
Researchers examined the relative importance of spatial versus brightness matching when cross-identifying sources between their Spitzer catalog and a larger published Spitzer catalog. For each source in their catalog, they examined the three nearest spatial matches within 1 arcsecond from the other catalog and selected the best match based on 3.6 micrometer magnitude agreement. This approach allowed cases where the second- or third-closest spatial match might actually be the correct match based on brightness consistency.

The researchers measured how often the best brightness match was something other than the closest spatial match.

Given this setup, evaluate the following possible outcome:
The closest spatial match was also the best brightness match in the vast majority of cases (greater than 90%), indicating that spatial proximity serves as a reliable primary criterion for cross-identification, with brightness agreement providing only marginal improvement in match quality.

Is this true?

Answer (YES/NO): YES